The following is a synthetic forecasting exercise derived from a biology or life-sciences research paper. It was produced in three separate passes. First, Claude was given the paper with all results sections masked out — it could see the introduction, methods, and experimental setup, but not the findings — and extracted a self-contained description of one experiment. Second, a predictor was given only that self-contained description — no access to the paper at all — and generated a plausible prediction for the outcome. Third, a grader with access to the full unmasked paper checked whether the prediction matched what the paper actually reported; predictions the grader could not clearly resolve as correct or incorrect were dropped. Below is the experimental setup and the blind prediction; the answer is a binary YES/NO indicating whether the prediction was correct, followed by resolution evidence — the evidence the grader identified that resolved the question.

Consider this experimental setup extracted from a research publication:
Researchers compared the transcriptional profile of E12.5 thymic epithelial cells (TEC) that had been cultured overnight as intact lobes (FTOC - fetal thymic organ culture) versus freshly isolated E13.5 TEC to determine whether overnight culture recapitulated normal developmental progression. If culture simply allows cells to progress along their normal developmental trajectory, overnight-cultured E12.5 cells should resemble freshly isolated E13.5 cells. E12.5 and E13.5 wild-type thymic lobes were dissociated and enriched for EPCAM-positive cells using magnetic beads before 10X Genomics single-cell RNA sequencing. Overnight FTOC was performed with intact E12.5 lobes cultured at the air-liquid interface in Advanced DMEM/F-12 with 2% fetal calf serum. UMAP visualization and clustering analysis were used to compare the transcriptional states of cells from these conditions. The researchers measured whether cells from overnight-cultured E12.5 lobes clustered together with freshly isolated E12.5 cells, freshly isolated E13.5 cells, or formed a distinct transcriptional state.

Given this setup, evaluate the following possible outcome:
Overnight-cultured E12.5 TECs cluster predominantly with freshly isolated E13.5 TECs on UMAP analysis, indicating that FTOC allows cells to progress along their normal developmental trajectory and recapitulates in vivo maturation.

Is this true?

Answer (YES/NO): NO